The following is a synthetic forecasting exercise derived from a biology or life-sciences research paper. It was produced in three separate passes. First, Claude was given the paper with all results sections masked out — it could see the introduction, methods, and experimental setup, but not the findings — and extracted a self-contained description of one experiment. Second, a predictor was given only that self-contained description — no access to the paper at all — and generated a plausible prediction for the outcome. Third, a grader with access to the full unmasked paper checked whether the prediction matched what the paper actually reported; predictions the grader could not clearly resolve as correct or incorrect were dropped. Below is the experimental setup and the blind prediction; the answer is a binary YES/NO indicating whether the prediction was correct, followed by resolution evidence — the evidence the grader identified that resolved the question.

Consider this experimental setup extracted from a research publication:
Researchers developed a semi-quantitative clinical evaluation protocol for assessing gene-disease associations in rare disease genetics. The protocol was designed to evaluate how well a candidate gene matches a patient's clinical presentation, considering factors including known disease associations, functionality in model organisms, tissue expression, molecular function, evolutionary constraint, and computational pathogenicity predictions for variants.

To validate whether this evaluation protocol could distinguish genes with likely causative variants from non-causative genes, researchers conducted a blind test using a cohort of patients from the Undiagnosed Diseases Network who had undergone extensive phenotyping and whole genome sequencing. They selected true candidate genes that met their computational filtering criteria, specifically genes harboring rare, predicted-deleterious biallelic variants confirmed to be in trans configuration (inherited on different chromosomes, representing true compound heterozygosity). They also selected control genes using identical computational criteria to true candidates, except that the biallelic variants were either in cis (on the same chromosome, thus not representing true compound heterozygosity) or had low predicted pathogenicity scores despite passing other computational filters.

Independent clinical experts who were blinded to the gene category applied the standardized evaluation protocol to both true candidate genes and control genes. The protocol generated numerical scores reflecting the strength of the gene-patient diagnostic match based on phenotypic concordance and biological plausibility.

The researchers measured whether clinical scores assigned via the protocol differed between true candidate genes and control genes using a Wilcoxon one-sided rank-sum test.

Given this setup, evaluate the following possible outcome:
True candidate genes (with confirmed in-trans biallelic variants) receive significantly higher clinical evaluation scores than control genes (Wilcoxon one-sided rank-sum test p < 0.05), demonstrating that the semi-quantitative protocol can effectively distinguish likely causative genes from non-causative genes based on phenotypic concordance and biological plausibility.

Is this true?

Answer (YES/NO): YES